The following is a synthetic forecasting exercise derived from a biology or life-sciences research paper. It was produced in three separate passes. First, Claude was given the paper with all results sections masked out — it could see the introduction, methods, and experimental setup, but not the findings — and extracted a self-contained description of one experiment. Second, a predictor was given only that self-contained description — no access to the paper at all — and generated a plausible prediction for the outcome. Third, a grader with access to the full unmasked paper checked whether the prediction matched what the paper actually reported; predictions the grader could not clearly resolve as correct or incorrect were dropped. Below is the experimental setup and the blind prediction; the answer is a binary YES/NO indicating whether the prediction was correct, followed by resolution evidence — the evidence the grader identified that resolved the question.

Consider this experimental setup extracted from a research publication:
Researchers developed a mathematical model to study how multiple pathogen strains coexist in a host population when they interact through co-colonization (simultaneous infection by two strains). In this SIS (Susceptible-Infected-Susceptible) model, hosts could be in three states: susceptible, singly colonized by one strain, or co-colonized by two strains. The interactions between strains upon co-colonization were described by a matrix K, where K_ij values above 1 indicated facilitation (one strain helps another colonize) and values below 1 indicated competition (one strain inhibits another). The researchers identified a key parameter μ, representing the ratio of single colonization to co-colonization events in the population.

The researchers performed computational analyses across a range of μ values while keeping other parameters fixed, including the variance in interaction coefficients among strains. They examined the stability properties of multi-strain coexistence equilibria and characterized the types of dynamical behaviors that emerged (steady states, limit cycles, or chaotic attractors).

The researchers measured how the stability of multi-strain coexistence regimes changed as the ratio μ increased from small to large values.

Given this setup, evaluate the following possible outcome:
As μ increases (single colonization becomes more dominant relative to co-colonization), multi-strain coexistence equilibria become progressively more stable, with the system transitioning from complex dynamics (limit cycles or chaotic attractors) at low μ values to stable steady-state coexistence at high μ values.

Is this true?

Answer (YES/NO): NO